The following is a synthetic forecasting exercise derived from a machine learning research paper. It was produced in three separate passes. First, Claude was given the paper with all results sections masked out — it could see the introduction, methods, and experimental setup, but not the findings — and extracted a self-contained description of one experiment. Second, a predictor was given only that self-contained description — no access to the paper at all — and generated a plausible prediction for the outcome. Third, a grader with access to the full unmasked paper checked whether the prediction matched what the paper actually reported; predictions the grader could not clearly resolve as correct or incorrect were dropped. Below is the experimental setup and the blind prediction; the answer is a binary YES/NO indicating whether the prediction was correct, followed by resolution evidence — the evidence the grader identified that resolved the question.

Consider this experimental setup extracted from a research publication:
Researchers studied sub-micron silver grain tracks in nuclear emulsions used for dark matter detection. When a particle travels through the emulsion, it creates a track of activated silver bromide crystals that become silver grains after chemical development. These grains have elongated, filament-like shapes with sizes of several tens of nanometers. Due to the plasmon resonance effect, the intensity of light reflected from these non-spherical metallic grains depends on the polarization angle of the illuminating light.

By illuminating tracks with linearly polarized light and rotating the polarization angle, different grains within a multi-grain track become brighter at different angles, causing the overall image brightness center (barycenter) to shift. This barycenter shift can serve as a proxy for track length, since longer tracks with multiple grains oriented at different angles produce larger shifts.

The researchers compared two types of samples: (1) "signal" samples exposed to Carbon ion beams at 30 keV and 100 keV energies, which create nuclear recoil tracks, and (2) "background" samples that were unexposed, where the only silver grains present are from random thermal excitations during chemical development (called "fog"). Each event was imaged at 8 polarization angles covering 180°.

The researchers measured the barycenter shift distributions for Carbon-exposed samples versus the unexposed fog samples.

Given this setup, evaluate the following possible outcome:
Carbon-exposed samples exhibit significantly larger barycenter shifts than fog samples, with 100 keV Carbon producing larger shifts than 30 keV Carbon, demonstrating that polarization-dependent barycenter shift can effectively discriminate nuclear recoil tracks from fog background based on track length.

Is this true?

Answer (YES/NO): NO